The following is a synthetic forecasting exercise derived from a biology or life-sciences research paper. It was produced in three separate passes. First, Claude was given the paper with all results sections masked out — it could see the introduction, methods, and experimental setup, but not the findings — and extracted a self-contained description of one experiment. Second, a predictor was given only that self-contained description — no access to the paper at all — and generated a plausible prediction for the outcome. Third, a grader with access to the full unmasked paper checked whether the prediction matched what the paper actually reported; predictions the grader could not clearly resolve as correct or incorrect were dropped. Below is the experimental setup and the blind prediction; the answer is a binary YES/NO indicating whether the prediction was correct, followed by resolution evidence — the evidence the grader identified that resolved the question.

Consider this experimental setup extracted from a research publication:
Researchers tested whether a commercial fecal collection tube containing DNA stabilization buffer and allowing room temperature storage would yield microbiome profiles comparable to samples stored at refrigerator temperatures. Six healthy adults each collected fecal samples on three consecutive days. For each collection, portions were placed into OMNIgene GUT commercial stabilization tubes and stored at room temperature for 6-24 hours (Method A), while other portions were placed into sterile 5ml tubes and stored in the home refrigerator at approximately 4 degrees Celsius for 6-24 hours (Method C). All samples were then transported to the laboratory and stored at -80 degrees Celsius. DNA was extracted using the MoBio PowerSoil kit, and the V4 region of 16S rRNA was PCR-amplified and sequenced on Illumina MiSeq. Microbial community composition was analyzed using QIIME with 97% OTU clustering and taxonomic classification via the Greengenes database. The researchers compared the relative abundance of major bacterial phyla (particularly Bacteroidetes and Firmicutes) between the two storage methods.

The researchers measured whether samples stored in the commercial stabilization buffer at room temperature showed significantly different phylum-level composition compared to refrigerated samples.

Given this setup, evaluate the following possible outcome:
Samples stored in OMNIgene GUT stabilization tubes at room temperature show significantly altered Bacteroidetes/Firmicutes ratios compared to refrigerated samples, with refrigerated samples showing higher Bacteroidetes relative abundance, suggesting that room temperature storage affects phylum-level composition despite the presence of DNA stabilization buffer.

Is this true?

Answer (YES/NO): NO